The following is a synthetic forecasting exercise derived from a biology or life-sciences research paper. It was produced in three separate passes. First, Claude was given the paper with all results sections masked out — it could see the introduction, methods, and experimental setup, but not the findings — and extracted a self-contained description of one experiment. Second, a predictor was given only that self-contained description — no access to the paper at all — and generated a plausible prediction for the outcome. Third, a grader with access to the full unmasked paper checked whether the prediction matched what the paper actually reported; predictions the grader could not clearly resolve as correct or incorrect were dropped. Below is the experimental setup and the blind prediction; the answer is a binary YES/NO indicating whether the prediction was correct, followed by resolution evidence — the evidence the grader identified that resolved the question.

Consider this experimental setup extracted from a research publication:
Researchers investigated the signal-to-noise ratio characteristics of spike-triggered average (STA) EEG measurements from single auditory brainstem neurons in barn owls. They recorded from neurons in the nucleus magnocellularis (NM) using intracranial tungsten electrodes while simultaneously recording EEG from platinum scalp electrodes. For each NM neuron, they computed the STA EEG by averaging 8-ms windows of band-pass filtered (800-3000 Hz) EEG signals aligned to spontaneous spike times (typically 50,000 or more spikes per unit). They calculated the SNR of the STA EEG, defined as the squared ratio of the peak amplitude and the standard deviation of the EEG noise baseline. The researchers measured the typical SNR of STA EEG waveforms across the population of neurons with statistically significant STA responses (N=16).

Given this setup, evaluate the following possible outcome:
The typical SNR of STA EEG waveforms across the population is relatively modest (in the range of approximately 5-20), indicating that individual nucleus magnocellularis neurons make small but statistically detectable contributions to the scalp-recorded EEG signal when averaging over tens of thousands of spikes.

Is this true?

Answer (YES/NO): NO